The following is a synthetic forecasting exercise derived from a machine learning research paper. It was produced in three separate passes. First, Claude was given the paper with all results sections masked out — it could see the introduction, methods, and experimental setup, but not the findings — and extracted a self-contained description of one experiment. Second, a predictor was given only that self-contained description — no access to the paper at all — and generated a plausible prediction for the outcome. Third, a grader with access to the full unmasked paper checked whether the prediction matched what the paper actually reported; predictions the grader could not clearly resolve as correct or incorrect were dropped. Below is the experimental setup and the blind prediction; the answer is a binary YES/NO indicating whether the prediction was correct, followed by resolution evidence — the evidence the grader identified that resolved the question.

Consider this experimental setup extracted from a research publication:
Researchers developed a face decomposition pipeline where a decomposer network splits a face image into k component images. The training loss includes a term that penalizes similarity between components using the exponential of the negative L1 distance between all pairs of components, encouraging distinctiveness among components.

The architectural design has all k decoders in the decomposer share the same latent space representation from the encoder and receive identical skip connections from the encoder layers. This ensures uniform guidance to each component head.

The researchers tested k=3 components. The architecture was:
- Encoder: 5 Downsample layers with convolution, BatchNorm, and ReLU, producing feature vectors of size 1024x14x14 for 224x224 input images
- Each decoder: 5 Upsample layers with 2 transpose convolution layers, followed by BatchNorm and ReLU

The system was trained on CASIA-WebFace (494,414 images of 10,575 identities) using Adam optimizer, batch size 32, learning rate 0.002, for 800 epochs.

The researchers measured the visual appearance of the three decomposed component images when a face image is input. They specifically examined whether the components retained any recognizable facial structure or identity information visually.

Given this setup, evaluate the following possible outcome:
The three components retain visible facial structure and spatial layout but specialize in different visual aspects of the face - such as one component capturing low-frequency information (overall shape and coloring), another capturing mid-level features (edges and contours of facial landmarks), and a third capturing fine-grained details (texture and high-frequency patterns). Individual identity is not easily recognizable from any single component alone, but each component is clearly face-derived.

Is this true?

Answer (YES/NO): NO